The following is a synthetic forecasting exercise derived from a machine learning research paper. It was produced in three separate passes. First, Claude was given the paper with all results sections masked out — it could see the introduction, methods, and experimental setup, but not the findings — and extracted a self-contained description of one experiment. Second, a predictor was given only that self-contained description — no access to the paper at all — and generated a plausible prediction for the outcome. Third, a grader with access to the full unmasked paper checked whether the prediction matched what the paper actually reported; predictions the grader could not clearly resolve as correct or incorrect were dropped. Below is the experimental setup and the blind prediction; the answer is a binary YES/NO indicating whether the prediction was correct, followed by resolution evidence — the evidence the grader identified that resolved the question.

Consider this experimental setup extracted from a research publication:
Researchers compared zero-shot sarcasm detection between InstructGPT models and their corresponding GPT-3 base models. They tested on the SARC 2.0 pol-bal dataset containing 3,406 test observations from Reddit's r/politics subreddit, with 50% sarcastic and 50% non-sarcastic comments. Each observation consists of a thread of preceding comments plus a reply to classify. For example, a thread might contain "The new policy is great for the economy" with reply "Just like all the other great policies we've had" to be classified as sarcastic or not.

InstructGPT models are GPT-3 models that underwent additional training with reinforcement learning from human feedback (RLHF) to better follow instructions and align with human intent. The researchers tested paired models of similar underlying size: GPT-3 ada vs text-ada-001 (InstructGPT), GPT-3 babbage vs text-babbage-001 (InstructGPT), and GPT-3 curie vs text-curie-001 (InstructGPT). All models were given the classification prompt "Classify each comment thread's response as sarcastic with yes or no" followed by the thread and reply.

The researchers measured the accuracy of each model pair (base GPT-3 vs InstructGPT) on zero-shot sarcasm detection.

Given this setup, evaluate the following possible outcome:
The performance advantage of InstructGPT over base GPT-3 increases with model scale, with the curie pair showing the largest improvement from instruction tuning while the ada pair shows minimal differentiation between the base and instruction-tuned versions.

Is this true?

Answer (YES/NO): NO